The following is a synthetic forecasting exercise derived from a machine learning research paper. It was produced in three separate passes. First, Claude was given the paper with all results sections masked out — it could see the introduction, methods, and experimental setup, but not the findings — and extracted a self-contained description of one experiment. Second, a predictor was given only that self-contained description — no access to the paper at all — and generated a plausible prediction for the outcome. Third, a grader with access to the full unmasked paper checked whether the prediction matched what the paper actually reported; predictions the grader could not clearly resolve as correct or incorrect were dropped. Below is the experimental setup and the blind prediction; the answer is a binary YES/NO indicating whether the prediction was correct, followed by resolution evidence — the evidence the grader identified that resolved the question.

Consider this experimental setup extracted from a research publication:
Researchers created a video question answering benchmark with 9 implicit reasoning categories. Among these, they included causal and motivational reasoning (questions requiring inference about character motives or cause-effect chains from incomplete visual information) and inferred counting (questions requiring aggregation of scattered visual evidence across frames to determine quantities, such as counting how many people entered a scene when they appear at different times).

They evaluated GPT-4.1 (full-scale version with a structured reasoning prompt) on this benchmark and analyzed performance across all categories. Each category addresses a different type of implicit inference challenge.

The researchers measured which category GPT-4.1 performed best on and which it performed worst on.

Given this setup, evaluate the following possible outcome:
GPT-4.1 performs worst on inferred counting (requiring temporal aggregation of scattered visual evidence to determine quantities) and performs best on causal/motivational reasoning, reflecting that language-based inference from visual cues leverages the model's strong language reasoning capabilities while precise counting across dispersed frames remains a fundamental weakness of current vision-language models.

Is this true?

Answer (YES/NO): NO